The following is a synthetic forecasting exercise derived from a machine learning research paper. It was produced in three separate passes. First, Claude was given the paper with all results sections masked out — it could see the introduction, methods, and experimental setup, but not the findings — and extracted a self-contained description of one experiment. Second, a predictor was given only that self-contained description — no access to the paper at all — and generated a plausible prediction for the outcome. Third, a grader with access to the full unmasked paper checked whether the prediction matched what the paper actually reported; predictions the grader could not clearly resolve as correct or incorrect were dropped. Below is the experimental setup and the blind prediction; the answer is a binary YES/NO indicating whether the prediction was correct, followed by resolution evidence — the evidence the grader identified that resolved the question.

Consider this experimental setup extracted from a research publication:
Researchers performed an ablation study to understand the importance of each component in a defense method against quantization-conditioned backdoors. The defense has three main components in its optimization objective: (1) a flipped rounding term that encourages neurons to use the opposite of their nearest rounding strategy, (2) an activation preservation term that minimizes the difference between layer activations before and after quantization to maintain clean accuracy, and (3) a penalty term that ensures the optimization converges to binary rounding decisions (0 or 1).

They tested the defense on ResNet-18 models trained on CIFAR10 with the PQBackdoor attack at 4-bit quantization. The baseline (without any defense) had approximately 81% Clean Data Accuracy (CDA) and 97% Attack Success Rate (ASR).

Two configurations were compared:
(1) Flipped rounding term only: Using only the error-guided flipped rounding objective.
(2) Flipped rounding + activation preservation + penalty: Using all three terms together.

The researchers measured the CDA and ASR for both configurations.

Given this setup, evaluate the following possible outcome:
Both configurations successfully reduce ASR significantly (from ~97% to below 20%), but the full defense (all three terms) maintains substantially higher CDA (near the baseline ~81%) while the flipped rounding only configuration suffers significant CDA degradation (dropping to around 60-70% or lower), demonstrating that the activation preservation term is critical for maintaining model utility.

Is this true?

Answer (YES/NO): YES